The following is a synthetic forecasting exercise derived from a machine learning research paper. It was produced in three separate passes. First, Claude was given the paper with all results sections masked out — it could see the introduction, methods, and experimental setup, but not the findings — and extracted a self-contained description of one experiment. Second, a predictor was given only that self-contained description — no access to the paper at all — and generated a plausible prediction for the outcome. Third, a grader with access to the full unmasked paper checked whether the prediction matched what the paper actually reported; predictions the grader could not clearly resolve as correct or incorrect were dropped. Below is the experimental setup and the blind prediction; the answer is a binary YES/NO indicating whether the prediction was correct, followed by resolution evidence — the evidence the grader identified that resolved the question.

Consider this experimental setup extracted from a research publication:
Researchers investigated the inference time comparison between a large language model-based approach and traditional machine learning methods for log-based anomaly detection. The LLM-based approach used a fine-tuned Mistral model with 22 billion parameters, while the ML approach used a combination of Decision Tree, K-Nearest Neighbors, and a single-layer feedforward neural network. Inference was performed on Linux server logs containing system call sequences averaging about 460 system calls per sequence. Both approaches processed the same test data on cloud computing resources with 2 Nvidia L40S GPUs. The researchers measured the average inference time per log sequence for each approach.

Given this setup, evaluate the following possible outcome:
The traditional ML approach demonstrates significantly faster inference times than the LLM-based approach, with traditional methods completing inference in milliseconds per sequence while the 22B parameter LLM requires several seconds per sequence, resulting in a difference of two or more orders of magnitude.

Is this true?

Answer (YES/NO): NO